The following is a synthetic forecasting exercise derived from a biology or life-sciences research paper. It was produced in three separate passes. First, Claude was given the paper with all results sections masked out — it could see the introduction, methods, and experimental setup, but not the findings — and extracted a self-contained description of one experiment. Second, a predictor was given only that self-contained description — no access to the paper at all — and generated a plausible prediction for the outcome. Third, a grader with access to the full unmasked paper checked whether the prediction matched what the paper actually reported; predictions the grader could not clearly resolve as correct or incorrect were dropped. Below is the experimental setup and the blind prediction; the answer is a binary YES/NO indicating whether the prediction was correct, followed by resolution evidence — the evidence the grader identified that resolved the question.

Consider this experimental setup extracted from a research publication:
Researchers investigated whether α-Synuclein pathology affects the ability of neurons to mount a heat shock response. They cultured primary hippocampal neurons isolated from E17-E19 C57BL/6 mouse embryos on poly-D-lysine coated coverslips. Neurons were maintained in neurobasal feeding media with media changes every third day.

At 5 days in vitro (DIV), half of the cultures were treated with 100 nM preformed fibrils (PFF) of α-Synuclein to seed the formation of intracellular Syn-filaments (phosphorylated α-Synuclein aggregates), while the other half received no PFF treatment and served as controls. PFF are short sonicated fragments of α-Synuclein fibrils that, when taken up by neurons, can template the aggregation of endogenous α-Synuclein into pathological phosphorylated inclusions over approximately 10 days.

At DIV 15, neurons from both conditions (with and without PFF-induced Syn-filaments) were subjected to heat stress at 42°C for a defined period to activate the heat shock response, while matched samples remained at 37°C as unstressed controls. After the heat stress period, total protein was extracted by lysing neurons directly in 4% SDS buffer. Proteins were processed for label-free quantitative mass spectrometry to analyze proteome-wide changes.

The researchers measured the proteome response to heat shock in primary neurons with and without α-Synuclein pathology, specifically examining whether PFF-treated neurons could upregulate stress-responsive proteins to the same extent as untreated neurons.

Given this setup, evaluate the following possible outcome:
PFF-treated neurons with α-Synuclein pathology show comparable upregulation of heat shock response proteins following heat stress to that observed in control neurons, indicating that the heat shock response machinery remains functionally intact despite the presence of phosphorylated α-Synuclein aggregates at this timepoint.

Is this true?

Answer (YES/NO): NO